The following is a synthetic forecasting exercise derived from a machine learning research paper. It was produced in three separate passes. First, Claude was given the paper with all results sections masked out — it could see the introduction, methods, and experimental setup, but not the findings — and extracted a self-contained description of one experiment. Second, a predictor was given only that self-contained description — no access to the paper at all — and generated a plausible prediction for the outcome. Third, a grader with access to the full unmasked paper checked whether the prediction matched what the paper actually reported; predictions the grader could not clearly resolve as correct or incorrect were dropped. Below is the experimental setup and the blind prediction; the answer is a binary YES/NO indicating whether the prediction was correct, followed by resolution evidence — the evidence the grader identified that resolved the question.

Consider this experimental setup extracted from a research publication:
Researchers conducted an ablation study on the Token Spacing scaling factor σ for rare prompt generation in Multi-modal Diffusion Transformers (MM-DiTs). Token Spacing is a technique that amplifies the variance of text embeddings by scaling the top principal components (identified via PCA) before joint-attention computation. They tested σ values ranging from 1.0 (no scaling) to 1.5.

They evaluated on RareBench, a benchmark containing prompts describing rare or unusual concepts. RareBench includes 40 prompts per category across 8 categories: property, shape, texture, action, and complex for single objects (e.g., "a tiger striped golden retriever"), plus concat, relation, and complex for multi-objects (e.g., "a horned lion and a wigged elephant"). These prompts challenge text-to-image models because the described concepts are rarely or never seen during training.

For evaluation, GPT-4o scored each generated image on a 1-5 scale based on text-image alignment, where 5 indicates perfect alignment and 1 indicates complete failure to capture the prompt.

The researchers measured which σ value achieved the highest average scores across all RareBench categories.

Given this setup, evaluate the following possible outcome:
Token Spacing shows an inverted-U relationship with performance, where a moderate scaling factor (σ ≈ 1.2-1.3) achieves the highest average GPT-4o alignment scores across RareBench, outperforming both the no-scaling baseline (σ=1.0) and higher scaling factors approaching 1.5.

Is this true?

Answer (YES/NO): YES